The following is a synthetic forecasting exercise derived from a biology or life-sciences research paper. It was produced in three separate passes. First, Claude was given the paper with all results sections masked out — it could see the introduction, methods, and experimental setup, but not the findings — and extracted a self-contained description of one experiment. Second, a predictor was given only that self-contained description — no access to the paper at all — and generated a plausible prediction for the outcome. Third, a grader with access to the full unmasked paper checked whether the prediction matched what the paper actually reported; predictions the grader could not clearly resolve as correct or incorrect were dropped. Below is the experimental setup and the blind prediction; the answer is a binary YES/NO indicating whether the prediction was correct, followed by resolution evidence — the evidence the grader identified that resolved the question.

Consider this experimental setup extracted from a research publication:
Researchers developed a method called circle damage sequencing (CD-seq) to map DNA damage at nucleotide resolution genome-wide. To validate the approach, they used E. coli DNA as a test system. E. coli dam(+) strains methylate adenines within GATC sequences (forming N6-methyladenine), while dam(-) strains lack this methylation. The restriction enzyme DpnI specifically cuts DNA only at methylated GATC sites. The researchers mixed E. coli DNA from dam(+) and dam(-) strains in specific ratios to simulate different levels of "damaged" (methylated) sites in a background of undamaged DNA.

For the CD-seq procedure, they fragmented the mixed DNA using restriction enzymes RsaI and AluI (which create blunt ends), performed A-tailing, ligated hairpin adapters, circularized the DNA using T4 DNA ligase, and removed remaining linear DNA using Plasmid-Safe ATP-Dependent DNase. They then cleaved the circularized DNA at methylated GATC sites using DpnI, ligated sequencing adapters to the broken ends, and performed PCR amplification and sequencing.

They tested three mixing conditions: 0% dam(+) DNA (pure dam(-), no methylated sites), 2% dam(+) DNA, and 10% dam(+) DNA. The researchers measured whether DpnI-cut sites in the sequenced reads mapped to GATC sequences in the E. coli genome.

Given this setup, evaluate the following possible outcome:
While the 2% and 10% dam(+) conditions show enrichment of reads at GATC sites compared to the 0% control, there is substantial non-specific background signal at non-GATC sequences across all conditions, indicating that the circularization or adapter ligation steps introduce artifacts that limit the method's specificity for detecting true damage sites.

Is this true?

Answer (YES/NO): NO